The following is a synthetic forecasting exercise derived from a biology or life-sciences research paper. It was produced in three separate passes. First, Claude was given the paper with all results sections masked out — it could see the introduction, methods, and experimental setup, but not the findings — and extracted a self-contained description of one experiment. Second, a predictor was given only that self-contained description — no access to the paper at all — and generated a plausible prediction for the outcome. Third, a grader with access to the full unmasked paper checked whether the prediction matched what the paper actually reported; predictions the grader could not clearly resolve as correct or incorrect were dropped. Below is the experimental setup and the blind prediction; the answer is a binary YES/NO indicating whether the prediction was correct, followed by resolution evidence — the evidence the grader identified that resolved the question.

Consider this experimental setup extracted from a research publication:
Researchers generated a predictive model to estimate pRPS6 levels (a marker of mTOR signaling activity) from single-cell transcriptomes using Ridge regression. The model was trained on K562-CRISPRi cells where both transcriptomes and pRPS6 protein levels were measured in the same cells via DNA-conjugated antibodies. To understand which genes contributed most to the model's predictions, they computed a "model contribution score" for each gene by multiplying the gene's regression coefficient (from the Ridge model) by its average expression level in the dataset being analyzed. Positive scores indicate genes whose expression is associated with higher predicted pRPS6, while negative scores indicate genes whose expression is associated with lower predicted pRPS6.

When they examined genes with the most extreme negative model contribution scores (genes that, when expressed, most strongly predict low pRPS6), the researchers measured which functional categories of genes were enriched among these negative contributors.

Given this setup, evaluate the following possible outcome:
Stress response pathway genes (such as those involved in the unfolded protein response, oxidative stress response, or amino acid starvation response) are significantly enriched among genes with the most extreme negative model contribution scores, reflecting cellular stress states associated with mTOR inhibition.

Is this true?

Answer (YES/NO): NO